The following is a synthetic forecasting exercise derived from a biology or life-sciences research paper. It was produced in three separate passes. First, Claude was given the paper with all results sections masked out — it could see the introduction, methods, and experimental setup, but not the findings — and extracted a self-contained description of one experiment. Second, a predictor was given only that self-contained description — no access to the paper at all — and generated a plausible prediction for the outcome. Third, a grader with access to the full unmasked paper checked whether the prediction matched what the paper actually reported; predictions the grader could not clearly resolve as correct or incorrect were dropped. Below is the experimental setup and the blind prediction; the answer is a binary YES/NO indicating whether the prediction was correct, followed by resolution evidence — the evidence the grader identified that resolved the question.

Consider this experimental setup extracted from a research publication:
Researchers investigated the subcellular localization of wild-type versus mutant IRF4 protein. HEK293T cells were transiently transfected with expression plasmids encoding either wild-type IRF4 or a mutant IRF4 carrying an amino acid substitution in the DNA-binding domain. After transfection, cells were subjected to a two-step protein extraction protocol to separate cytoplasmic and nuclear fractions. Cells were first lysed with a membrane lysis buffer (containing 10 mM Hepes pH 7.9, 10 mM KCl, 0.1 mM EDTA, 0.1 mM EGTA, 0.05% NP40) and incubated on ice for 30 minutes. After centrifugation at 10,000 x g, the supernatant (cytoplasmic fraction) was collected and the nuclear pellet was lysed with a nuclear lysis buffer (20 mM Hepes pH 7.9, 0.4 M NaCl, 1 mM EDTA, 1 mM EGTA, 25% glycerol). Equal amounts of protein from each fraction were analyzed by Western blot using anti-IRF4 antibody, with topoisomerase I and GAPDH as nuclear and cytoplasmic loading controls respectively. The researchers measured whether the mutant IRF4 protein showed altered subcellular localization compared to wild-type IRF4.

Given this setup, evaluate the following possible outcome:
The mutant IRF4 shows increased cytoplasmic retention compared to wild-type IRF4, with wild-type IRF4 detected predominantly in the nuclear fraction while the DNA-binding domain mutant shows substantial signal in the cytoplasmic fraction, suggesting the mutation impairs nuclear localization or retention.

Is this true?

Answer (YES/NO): NO